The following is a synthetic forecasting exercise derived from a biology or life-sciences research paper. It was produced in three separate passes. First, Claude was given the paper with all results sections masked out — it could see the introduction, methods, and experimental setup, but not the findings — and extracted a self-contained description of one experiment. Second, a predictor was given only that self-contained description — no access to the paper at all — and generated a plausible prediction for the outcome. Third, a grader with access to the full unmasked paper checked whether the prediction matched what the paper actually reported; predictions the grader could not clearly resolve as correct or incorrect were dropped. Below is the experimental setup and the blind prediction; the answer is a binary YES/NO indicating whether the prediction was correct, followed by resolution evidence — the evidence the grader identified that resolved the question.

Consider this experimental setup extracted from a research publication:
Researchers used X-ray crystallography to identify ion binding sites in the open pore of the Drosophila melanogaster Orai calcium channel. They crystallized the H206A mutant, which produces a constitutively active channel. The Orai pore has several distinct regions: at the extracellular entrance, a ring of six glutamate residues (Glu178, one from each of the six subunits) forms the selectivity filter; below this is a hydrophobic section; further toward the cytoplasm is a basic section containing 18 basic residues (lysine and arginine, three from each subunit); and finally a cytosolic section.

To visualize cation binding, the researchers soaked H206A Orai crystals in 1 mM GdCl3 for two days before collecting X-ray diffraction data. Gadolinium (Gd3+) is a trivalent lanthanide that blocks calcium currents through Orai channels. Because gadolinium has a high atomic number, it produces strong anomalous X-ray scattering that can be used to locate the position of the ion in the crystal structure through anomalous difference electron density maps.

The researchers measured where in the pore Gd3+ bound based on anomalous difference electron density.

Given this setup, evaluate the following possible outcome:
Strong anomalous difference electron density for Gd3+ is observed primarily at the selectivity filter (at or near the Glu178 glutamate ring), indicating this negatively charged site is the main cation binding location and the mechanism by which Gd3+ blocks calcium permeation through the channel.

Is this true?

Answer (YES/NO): YES